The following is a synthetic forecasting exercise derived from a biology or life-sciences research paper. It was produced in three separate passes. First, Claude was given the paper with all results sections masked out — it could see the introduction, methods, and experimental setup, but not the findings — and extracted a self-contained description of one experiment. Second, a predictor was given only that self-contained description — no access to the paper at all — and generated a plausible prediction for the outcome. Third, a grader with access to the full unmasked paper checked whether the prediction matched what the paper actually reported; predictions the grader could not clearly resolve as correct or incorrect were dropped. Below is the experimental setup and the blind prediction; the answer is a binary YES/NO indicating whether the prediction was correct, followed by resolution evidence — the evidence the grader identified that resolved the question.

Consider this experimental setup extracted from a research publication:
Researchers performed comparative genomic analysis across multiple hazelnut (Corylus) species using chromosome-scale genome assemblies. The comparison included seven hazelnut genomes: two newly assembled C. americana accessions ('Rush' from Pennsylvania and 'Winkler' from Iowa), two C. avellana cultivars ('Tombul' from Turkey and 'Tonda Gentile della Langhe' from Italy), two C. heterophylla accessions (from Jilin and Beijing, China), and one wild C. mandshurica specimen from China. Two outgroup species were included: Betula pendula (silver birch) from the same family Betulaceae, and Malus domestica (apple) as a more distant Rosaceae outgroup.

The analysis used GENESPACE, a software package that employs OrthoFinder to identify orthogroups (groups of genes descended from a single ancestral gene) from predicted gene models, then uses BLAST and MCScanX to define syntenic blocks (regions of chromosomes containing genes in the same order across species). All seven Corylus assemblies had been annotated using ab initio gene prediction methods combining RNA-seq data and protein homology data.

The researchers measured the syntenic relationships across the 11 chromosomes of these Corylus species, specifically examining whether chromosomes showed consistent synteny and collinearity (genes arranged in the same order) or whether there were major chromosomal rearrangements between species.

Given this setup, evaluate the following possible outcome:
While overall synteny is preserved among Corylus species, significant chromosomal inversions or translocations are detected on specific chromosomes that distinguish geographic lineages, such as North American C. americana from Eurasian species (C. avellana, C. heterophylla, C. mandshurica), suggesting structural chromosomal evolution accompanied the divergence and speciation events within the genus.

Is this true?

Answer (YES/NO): NO